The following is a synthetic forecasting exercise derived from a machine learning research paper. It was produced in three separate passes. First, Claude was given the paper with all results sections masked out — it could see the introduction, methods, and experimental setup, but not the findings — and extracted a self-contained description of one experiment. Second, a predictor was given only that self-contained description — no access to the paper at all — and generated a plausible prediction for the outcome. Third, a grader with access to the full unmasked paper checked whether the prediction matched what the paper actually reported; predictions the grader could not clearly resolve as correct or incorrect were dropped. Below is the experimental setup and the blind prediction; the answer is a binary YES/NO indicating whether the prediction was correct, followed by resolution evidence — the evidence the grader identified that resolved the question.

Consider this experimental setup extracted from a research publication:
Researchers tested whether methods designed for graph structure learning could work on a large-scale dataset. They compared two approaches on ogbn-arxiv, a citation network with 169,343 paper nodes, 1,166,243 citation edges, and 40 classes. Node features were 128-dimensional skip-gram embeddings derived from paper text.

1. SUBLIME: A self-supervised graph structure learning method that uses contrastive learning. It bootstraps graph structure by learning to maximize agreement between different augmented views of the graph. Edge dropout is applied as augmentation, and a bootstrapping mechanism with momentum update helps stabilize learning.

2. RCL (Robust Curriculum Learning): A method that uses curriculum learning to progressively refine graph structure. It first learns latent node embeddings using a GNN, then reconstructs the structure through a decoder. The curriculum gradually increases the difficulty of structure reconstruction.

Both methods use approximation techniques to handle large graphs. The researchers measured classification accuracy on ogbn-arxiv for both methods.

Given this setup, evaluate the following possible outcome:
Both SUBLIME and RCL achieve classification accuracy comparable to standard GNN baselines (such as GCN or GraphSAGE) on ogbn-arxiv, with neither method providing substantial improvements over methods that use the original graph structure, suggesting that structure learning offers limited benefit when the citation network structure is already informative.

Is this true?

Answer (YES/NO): NO